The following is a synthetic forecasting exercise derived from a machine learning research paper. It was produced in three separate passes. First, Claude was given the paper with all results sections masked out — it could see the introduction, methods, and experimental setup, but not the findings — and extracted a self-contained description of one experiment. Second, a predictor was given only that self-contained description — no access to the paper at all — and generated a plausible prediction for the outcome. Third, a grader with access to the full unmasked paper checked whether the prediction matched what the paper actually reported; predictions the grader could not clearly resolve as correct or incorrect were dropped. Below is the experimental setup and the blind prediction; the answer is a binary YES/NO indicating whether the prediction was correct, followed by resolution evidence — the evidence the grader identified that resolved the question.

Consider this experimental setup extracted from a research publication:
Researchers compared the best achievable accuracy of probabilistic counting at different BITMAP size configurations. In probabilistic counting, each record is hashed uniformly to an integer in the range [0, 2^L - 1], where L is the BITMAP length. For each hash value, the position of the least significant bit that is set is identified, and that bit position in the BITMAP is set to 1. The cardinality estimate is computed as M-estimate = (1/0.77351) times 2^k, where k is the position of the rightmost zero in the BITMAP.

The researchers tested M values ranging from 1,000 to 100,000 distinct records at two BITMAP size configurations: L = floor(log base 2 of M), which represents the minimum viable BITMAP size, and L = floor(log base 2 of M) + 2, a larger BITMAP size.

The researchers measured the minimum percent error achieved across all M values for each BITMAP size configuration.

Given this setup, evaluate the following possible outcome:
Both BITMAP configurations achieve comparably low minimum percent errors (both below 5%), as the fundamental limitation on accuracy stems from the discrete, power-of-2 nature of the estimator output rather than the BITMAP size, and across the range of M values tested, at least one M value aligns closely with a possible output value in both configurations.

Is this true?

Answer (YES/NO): NO